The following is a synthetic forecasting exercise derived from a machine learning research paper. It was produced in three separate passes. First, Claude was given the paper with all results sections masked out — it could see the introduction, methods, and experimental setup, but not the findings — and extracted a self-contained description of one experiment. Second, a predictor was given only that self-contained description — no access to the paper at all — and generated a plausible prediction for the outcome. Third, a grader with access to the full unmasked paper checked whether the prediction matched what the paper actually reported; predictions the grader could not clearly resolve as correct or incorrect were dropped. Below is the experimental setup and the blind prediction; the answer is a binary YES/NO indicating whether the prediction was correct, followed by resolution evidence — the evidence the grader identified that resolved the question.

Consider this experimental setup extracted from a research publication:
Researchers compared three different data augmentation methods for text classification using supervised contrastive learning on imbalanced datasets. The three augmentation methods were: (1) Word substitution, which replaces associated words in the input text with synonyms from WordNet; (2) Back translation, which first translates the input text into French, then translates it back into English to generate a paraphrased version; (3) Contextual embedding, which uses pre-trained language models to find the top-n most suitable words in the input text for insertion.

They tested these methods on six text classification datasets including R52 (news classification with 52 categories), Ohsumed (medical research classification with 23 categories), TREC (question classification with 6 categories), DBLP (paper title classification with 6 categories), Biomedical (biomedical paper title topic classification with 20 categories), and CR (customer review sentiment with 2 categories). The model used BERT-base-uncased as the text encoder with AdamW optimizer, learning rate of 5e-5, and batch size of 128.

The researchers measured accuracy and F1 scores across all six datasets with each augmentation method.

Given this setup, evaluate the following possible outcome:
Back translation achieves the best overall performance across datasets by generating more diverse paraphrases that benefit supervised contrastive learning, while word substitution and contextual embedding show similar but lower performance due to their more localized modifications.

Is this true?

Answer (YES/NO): NO